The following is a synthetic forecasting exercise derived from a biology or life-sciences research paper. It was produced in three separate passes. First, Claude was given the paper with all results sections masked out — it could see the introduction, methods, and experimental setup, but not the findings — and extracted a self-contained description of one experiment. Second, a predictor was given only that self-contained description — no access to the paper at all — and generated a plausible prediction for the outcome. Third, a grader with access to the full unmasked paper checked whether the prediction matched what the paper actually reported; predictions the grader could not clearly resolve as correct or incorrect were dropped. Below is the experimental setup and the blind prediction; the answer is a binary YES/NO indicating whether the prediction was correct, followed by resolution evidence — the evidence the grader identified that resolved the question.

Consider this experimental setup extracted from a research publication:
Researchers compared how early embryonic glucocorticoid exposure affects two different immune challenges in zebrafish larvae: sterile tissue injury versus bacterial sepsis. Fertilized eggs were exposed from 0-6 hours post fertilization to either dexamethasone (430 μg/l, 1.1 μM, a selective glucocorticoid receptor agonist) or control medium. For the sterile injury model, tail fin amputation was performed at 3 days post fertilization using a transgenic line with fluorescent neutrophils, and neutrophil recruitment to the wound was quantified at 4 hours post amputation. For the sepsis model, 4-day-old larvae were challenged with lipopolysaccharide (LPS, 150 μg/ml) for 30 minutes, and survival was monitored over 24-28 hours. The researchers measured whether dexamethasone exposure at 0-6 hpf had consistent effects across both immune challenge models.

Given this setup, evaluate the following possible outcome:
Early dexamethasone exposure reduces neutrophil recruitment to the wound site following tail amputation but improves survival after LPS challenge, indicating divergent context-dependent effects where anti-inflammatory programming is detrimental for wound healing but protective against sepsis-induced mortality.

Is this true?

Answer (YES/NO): NO